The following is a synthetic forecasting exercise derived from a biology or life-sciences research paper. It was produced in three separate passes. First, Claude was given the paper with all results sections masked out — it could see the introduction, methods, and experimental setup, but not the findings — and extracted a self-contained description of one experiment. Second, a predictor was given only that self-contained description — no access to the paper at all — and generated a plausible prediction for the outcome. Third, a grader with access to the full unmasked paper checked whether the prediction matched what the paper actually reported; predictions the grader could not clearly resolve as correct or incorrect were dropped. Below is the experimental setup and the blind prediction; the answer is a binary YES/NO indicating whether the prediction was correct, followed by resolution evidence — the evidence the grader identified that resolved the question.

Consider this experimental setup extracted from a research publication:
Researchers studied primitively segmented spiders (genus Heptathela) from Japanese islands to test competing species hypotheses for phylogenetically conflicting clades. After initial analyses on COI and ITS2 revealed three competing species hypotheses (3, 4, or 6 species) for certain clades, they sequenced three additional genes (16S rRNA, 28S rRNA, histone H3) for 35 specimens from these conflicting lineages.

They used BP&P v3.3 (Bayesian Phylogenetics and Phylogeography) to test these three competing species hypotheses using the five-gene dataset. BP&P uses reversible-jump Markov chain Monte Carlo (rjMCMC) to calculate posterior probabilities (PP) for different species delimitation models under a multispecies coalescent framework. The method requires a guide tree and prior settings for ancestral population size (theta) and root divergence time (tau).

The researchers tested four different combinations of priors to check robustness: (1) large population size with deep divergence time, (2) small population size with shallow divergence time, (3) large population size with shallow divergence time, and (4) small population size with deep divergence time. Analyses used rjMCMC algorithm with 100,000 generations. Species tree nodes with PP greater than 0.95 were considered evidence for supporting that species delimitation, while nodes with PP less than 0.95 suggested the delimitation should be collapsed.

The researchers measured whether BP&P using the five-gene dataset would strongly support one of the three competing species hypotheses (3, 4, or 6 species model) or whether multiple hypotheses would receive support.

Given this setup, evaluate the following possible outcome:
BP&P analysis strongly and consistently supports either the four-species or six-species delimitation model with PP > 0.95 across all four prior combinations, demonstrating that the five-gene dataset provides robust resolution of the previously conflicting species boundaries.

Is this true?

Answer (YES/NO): NO